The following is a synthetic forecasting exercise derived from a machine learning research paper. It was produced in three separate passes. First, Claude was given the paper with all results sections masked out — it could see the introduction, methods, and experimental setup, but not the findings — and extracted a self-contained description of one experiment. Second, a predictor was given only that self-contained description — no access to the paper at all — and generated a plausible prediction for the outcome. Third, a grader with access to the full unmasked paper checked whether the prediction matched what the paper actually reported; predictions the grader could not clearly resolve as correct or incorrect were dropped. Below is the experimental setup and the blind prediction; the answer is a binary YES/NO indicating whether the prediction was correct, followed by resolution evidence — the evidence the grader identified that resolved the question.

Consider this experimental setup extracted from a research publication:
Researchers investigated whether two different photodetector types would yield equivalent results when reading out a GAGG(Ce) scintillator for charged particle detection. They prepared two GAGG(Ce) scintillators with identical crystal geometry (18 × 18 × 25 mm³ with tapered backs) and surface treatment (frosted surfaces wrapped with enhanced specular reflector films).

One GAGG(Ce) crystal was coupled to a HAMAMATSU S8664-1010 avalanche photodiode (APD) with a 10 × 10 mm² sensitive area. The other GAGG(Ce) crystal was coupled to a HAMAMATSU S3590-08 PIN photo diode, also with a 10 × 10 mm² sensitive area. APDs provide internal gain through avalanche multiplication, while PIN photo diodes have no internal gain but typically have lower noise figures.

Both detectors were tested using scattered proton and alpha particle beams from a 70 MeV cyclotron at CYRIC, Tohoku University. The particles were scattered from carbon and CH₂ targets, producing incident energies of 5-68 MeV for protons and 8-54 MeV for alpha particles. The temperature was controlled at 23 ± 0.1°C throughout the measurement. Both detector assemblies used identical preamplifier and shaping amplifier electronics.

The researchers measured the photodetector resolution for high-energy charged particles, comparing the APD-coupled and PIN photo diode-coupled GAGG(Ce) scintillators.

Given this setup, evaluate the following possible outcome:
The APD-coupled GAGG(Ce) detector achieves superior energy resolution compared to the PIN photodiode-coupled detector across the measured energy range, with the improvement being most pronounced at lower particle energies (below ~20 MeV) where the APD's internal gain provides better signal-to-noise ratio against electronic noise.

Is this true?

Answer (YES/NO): NO